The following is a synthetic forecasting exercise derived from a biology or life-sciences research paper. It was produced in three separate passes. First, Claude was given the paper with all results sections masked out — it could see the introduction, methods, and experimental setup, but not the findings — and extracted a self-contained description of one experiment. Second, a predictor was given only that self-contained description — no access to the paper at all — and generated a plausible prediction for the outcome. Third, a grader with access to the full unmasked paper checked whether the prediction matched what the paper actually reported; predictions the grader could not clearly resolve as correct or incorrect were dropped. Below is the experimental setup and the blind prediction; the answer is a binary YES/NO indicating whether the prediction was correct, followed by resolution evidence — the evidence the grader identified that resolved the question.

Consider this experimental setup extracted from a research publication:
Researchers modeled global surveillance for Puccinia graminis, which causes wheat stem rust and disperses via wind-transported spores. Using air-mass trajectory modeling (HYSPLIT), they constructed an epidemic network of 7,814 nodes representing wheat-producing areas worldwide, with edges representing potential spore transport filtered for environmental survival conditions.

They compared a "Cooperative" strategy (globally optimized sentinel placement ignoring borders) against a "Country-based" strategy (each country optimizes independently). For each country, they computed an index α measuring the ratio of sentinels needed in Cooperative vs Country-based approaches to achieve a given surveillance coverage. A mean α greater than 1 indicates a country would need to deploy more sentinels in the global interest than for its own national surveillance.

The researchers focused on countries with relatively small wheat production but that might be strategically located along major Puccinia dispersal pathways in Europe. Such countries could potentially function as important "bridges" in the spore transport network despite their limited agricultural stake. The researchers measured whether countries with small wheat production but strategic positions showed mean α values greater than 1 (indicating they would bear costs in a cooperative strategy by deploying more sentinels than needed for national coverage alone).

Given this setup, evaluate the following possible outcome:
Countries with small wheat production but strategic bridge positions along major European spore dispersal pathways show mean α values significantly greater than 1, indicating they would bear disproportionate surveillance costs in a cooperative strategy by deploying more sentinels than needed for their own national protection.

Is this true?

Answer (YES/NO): YES